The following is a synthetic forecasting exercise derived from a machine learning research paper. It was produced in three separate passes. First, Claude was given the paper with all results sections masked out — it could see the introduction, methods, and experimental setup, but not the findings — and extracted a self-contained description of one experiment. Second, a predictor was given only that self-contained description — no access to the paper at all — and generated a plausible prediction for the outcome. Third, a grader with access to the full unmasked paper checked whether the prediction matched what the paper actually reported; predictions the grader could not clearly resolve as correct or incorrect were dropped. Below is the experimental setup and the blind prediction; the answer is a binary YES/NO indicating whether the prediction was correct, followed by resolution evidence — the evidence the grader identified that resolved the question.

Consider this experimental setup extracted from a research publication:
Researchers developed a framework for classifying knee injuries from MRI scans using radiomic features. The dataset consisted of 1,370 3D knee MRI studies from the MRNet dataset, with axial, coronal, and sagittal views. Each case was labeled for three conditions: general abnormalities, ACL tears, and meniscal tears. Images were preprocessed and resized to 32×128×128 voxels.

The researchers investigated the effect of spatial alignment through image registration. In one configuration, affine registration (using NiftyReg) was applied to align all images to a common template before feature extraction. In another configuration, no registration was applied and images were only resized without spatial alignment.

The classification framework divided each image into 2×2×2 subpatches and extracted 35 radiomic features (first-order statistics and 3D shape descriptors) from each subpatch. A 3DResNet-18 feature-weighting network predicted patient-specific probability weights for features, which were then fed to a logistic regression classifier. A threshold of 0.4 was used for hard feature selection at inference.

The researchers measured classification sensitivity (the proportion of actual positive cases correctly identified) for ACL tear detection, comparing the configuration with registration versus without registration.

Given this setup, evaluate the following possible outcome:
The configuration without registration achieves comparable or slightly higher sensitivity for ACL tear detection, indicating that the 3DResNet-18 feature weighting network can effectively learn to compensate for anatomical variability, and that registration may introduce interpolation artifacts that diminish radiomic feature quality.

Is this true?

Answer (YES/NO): NO